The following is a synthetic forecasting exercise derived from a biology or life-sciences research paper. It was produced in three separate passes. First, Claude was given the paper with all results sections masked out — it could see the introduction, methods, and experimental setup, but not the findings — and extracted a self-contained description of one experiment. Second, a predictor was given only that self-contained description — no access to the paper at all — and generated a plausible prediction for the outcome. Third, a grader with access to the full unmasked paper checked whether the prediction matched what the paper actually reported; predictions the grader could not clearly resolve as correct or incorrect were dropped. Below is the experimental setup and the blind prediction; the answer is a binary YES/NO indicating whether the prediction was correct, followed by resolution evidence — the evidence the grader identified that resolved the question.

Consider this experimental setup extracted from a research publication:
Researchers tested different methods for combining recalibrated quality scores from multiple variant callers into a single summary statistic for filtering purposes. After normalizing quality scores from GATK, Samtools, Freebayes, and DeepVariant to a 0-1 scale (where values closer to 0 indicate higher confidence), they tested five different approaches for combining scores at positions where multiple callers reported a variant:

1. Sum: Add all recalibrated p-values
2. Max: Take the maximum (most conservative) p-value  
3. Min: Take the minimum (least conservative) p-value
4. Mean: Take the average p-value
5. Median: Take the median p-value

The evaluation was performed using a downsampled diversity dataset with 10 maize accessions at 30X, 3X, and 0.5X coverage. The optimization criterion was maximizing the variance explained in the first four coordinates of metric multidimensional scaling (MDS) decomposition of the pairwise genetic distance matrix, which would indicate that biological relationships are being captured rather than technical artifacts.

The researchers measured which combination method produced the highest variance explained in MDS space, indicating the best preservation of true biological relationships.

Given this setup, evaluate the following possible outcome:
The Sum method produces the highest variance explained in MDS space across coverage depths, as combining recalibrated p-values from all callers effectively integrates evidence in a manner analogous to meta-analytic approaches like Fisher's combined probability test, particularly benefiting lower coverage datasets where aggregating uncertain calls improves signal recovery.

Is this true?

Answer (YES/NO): NO